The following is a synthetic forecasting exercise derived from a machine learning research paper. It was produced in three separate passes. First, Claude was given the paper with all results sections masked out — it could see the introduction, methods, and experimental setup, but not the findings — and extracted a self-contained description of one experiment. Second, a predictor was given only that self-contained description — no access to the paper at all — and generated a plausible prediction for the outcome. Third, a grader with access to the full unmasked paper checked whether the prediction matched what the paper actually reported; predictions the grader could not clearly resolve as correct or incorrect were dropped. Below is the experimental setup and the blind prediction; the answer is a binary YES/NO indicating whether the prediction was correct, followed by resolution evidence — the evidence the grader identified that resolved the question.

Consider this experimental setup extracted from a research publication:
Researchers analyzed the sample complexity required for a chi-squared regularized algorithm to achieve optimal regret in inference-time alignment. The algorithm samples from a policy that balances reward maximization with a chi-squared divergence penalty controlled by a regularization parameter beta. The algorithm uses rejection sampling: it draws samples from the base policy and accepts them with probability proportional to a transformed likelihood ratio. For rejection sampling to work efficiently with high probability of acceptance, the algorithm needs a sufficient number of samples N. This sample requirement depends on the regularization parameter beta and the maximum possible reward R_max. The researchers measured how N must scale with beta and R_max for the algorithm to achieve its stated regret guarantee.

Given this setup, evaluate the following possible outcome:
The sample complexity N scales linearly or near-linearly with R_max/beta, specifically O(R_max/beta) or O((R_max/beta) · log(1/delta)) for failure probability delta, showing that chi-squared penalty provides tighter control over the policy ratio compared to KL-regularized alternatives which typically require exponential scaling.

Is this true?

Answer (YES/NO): YES